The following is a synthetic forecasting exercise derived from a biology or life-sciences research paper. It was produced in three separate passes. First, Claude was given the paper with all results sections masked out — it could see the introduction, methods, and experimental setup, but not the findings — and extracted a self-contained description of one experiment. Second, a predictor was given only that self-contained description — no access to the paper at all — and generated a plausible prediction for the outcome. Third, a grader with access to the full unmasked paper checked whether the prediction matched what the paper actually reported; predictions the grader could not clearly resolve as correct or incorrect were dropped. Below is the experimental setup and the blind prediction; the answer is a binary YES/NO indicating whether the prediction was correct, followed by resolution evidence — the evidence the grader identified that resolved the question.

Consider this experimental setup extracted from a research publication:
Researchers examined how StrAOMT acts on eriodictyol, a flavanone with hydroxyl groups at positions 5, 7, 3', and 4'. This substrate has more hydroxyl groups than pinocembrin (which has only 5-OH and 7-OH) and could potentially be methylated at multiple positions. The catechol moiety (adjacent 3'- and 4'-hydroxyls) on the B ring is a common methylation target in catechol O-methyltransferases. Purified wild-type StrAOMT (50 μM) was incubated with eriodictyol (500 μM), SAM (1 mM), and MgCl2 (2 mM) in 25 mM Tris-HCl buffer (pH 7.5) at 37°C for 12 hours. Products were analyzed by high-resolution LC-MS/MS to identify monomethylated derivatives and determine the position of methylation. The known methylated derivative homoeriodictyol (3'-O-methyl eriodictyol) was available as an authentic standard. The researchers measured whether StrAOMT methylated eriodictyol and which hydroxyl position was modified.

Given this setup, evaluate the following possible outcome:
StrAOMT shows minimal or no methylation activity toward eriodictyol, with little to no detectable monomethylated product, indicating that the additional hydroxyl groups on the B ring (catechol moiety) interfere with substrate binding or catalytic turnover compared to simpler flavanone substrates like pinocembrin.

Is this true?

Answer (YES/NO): NO